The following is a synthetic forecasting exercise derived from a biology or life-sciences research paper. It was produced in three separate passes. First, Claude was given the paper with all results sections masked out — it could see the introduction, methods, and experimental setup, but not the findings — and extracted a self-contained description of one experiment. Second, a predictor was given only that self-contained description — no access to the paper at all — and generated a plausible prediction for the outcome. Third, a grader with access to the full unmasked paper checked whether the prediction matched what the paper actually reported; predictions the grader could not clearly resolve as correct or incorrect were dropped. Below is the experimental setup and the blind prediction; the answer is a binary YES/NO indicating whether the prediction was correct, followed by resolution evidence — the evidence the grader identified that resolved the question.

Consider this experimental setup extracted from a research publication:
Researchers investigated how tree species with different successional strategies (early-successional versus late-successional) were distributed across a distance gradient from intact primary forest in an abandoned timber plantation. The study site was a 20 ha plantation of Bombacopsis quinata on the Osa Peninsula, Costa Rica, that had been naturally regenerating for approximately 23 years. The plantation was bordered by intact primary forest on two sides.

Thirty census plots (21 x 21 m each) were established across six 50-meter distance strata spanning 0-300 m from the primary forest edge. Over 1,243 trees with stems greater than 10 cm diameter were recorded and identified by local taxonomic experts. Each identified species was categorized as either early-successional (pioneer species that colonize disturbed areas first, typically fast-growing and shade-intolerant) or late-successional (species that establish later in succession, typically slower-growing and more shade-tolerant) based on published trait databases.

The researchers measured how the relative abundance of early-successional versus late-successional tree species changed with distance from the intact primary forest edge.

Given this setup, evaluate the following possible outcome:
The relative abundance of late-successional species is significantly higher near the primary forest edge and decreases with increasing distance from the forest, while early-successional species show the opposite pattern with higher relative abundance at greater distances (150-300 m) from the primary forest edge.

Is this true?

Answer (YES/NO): NO